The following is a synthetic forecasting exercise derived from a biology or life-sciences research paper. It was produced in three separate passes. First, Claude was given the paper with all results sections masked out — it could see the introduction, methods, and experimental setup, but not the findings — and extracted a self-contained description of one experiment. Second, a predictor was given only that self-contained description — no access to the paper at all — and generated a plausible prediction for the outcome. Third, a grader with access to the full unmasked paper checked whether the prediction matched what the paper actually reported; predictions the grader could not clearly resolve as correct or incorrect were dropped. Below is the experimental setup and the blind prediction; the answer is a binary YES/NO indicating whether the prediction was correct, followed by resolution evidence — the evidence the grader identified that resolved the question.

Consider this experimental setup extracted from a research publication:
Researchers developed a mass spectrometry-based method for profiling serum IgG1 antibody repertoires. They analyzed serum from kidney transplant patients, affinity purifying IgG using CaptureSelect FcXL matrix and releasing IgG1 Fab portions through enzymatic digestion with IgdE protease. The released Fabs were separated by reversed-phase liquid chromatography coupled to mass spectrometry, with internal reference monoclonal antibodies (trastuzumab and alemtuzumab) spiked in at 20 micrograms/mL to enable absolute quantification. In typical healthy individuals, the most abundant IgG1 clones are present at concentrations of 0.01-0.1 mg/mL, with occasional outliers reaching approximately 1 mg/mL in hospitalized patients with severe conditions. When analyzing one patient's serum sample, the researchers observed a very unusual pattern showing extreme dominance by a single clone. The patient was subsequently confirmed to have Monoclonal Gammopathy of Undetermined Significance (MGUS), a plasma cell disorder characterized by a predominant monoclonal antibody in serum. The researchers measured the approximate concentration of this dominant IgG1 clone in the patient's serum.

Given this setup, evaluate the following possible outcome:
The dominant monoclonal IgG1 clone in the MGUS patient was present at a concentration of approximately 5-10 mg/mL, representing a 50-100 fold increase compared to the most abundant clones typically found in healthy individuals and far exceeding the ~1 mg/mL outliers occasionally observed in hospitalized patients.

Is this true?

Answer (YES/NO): YES